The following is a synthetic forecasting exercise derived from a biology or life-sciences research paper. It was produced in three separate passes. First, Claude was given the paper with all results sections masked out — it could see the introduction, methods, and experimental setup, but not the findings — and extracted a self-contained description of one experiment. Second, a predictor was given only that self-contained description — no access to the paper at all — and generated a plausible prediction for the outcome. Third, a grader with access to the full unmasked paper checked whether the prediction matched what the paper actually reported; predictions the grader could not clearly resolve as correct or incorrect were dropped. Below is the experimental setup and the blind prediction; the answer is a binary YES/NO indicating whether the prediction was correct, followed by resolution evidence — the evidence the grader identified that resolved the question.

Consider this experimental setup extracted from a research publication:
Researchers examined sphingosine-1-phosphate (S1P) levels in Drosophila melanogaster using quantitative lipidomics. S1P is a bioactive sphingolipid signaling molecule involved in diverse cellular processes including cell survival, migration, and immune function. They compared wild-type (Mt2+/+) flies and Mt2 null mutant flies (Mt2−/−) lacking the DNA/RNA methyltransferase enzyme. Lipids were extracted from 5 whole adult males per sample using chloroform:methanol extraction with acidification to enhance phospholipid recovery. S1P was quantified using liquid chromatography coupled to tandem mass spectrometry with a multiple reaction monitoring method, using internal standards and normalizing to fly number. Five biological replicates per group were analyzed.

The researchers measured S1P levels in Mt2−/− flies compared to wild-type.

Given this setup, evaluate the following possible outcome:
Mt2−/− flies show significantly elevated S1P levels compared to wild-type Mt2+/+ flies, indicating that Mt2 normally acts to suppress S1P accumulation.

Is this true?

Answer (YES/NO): YES